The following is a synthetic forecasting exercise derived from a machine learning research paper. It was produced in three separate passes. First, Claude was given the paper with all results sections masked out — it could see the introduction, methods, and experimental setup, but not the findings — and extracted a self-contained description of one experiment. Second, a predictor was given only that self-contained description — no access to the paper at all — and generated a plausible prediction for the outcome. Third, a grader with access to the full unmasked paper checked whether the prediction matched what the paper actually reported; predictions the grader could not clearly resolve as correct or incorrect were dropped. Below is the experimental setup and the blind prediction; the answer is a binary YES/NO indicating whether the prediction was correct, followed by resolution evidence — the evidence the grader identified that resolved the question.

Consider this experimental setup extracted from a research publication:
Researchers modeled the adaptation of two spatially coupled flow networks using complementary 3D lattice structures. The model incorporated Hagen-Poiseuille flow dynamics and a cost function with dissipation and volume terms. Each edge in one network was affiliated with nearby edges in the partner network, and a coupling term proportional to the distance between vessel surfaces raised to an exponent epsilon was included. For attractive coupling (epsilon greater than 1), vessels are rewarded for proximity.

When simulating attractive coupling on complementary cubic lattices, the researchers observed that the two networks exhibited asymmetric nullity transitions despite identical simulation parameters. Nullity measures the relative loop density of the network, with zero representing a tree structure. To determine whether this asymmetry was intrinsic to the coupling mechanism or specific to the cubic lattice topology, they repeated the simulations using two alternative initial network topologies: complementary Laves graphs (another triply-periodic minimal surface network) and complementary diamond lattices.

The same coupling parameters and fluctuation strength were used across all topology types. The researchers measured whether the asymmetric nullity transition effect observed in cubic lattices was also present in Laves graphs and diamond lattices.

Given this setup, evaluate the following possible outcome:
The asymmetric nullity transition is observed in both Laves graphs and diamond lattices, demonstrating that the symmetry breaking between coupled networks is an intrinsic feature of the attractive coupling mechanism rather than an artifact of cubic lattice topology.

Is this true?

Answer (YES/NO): NO